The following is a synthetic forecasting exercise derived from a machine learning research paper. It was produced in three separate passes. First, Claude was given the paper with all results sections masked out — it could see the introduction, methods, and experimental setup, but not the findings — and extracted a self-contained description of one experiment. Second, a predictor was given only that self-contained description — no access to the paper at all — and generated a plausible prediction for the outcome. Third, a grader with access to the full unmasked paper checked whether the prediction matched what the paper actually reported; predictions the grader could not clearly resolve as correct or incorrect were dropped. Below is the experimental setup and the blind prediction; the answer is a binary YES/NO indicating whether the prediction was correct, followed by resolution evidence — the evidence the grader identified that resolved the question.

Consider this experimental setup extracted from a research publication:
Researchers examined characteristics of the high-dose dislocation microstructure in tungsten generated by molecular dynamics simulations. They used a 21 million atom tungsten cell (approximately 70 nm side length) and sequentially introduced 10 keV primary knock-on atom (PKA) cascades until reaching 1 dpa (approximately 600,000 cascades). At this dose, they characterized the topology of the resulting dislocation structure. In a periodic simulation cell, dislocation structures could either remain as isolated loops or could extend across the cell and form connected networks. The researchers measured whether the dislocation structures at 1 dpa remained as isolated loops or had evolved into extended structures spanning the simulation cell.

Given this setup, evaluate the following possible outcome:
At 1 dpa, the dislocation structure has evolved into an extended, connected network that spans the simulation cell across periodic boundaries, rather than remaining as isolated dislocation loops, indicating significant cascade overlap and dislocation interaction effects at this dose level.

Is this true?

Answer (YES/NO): YES